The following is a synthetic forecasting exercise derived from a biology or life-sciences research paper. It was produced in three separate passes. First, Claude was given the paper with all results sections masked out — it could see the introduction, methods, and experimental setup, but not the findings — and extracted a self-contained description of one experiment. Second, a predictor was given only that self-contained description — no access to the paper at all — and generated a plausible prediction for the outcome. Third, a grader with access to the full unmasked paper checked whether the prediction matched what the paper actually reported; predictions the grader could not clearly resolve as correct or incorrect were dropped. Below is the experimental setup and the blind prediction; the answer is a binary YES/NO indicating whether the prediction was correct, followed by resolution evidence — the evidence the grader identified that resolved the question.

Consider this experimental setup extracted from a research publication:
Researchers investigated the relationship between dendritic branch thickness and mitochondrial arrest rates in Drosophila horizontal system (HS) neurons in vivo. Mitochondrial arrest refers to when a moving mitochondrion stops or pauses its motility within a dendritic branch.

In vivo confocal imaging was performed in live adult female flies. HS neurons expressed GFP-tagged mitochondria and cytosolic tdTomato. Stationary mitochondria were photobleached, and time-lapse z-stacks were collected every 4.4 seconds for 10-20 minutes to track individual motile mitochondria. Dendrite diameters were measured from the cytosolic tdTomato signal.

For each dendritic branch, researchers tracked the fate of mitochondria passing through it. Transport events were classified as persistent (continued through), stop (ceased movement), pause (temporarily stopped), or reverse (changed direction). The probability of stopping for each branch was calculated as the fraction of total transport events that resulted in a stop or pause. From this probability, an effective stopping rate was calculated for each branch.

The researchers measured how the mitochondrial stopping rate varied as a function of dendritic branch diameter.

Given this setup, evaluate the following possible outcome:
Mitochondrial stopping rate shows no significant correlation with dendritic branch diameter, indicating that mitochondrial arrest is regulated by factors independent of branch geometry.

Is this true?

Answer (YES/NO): NO